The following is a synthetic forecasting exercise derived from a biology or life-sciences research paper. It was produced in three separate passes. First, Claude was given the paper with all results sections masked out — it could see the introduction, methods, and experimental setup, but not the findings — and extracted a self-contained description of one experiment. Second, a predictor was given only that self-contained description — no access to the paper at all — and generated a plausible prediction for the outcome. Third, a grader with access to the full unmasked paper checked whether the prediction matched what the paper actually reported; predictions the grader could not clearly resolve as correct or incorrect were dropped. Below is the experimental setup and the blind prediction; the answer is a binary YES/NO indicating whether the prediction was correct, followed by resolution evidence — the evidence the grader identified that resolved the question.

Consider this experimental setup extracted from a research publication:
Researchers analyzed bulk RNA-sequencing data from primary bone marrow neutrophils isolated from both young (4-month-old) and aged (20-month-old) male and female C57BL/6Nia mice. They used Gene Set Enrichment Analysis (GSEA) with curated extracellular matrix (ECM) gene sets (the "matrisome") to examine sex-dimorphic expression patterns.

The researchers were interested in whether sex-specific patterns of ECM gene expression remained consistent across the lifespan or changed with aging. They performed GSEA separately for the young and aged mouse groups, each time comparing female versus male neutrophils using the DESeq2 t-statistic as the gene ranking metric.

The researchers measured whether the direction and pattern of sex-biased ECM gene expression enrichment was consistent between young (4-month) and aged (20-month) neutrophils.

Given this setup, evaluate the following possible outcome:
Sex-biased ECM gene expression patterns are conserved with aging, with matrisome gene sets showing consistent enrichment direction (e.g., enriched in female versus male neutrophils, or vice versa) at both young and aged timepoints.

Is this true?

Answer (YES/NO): YES